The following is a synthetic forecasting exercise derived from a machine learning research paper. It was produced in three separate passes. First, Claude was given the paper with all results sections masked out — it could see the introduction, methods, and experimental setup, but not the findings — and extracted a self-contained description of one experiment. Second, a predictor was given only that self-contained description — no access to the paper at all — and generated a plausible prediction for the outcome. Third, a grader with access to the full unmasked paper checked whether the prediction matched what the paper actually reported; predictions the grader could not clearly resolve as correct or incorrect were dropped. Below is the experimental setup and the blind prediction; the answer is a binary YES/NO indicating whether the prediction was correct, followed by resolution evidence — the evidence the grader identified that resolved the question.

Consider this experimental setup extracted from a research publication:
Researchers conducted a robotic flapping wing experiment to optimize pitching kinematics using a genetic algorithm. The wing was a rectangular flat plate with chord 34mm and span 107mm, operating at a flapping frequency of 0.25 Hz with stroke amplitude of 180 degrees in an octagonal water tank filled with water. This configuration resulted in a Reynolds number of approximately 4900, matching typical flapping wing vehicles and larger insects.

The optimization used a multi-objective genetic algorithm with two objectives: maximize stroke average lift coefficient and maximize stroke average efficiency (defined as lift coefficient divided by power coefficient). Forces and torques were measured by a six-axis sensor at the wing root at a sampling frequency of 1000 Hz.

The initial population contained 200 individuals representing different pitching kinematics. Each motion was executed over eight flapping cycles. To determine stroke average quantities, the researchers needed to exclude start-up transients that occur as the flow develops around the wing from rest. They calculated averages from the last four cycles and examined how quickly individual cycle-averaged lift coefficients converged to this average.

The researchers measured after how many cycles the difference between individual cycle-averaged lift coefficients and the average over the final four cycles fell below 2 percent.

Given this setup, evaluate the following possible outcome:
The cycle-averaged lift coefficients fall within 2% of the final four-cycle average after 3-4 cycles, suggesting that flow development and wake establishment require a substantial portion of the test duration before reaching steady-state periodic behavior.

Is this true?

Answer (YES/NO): YES